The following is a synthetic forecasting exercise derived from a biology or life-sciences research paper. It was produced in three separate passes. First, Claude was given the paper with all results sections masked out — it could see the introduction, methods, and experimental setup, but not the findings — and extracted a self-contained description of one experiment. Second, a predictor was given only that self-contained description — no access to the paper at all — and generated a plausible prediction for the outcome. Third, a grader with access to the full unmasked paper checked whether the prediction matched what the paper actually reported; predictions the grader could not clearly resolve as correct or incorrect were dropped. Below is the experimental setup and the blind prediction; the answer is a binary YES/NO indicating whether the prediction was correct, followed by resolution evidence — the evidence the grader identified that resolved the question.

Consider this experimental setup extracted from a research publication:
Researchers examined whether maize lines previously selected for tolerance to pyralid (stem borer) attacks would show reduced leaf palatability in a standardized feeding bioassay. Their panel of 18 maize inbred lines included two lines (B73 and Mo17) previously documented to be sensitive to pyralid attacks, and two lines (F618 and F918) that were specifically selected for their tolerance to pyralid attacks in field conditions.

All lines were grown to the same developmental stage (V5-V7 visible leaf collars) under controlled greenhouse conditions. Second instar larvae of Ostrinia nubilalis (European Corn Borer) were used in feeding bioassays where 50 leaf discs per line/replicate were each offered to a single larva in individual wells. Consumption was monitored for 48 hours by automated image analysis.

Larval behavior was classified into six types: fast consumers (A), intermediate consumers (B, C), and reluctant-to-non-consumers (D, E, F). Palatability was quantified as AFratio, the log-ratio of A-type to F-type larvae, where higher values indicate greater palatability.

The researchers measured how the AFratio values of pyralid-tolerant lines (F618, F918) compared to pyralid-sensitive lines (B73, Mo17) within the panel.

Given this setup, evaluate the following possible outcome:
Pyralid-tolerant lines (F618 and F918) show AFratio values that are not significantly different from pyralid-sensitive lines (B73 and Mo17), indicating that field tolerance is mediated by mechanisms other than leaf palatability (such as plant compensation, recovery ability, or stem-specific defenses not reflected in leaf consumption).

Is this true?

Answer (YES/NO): NO